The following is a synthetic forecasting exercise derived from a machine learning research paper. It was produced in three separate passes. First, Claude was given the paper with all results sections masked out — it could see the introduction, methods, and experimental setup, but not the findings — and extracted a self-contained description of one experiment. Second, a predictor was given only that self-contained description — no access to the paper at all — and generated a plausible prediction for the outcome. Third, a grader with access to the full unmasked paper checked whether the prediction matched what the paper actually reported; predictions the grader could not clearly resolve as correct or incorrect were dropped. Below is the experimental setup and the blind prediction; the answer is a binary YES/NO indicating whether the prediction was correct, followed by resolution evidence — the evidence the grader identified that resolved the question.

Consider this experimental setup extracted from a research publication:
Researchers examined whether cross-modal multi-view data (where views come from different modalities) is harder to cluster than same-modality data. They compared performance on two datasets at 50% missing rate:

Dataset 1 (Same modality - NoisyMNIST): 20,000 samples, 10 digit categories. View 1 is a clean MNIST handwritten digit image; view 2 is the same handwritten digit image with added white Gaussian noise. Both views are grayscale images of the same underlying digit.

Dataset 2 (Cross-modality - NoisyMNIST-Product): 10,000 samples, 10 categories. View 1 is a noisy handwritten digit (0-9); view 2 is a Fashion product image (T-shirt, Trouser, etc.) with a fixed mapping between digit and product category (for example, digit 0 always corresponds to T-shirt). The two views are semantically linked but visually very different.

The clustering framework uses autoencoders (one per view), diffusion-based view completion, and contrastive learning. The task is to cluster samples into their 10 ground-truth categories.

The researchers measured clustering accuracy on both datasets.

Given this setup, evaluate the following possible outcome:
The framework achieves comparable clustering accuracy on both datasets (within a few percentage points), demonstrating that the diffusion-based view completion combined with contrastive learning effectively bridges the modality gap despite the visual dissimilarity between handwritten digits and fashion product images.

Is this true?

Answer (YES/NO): NO